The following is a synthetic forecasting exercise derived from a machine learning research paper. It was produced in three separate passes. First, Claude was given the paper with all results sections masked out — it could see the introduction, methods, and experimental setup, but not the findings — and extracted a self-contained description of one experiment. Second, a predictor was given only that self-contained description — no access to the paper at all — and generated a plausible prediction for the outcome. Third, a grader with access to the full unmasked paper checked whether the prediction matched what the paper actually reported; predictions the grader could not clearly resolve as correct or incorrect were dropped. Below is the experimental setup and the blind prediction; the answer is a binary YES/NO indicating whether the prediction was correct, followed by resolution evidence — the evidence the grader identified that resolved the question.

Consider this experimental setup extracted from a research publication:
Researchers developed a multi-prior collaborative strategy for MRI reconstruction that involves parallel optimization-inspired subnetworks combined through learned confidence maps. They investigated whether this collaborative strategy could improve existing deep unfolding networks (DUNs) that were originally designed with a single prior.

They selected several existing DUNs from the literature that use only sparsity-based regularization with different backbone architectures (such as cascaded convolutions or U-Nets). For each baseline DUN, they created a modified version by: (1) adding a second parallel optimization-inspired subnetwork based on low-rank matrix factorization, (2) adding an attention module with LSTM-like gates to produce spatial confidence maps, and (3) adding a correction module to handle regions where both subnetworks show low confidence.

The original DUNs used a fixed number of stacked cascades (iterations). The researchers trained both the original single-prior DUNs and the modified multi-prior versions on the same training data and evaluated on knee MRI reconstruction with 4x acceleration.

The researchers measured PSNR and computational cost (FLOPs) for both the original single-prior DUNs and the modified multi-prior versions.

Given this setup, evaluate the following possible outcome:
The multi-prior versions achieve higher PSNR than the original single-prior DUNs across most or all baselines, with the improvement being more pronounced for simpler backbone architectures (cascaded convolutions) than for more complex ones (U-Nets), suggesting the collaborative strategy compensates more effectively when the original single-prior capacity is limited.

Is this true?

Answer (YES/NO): NO